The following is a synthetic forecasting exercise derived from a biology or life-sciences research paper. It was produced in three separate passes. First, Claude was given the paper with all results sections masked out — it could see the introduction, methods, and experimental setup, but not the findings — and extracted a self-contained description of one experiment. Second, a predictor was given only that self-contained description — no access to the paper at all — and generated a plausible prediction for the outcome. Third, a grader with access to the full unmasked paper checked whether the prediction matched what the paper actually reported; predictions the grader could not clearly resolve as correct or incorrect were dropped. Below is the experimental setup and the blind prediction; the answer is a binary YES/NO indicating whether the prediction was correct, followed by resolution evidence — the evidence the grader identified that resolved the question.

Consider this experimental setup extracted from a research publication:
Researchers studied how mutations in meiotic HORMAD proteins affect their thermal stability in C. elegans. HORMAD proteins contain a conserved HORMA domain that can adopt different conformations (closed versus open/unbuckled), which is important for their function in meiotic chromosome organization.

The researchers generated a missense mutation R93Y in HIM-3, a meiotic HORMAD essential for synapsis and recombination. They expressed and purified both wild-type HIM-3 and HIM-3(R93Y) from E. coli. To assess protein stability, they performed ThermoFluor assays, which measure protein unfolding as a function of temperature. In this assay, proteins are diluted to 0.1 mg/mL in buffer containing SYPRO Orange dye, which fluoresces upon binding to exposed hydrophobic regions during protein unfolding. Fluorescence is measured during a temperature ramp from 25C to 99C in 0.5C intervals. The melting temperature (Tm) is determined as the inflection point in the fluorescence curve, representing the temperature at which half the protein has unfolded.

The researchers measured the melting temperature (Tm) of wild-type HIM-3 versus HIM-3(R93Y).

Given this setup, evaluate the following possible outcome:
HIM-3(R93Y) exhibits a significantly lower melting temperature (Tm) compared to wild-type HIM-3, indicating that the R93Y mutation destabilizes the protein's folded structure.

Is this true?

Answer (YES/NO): NO